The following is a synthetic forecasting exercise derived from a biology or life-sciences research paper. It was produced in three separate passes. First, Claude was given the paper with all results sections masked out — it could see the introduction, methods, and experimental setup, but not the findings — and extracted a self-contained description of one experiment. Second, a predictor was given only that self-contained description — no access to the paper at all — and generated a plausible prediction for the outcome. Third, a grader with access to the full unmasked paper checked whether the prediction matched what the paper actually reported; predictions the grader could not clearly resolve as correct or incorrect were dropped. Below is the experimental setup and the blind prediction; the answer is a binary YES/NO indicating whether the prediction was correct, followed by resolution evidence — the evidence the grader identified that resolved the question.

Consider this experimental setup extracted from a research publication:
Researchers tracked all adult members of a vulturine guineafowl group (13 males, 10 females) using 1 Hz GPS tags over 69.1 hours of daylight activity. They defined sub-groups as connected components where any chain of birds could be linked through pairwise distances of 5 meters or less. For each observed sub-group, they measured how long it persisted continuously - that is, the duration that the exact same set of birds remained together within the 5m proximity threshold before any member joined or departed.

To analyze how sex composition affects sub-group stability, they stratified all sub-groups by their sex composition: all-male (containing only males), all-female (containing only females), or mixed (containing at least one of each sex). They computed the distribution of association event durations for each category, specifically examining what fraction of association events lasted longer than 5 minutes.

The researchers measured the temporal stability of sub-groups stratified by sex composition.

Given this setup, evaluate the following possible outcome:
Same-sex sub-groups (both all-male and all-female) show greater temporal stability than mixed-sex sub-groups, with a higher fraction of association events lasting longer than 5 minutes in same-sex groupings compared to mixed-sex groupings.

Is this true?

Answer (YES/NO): NO